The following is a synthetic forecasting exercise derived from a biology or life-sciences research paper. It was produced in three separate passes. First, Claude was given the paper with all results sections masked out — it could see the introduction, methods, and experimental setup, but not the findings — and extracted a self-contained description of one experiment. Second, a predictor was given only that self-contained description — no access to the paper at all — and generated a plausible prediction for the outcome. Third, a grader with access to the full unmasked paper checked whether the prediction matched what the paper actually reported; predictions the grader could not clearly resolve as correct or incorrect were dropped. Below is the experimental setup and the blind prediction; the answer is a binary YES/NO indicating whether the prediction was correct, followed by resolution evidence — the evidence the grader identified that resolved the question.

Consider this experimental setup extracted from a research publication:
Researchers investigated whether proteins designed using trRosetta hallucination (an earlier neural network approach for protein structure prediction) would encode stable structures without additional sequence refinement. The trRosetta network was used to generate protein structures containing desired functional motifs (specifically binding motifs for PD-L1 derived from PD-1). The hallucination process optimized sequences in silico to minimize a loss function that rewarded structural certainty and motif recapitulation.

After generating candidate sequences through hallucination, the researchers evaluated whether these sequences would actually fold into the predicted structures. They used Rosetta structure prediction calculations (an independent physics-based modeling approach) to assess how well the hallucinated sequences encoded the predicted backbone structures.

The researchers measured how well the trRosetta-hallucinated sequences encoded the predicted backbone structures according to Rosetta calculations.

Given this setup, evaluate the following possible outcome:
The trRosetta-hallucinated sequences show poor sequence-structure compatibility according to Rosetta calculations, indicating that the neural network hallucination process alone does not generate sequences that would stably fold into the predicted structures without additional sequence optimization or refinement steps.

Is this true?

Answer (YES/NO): YES